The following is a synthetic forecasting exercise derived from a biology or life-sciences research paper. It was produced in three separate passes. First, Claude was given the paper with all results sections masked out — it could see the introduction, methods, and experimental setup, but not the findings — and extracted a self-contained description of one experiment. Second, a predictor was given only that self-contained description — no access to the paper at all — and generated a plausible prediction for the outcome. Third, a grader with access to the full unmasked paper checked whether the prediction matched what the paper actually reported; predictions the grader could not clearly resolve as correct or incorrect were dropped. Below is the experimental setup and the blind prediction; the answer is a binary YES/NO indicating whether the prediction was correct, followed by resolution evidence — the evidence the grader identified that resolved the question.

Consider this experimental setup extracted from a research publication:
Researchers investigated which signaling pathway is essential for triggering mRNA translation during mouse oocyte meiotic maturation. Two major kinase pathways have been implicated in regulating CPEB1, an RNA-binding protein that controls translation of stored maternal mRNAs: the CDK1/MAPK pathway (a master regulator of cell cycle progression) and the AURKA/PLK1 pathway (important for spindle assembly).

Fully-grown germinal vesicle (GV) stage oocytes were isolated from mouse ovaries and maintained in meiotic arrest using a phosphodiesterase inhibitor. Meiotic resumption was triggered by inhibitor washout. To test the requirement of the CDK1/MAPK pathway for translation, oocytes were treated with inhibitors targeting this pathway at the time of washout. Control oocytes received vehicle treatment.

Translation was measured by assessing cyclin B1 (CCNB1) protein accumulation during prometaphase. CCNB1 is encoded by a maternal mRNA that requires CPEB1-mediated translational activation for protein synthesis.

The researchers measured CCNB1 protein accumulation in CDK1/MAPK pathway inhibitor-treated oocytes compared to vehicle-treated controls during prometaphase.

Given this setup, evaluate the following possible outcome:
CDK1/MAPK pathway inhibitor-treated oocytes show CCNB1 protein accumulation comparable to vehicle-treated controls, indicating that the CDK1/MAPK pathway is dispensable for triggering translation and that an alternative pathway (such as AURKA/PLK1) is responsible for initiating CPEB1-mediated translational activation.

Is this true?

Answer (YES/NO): NO